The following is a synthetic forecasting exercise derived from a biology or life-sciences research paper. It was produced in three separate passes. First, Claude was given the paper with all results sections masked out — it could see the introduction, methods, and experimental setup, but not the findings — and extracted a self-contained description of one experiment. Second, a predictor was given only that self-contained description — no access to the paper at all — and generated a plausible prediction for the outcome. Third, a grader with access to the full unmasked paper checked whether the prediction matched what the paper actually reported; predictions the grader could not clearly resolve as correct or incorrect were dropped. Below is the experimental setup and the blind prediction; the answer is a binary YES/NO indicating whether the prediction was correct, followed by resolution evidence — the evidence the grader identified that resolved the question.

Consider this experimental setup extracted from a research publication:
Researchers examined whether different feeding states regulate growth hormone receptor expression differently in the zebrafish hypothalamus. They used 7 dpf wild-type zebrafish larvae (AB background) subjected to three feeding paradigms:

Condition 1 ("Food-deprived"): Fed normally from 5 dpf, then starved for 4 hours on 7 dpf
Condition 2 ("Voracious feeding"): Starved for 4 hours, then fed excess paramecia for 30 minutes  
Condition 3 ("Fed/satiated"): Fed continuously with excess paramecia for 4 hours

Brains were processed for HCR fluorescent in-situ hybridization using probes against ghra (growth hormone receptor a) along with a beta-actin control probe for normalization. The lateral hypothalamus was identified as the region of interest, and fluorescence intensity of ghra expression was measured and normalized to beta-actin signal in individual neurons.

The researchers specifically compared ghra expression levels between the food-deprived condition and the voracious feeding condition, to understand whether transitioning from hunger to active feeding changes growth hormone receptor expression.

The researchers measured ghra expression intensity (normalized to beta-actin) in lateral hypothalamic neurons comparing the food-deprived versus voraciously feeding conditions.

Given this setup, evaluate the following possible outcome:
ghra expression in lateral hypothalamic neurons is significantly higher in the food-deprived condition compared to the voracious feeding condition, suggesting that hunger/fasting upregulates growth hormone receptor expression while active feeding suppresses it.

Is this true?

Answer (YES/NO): NO